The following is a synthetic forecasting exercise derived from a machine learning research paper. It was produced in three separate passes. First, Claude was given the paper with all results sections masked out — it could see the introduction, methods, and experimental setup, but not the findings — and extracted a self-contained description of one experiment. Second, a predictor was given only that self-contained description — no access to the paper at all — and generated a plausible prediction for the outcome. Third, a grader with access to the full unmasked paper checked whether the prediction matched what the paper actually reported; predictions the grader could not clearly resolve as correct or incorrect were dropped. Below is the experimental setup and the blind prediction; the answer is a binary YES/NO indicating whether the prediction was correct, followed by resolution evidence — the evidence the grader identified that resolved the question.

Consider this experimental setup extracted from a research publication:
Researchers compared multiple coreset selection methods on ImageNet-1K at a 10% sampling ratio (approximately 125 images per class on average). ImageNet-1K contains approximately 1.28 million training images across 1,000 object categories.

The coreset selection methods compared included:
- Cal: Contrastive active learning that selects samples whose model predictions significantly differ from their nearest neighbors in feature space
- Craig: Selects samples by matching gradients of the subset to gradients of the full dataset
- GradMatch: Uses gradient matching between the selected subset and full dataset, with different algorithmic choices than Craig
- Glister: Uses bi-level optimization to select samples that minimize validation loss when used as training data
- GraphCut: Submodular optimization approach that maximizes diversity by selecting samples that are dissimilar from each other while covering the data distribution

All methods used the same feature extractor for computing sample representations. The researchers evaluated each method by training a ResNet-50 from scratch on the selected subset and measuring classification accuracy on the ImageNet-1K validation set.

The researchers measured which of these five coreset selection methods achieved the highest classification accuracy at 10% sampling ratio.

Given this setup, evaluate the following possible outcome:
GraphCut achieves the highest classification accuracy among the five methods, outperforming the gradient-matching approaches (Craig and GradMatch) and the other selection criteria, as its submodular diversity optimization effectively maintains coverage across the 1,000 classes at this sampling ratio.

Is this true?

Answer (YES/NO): NO